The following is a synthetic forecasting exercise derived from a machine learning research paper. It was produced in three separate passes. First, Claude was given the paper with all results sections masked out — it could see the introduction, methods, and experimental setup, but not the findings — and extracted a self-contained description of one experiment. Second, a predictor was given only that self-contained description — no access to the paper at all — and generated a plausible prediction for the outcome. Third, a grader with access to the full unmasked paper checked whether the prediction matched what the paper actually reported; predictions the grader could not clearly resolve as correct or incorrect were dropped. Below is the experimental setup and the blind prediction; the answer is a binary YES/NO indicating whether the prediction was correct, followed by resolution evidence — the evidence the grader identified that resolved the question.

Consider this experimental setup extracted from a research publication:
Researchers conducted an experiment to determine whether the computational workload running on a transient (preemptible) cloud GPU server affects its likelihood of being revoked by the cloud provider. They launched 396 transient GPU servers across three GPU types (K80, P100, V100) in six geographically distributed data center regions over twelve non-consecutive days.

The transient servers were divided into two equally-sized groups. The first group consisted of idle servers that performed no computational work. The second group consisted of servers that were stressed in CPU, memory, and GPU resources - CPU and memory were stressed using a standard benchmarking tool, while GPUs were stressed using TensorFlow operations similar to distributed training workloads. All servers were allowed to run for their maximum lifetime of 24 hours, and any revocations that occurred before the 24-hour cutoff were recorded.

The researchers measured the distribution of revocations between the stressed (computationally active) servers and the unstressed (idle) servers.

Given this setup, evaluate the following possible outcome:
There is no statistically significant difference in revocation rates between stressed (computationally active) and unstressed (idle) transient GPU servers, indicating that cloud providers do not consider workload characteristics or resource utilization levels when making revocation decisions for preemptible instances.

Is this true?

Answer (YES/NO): YES